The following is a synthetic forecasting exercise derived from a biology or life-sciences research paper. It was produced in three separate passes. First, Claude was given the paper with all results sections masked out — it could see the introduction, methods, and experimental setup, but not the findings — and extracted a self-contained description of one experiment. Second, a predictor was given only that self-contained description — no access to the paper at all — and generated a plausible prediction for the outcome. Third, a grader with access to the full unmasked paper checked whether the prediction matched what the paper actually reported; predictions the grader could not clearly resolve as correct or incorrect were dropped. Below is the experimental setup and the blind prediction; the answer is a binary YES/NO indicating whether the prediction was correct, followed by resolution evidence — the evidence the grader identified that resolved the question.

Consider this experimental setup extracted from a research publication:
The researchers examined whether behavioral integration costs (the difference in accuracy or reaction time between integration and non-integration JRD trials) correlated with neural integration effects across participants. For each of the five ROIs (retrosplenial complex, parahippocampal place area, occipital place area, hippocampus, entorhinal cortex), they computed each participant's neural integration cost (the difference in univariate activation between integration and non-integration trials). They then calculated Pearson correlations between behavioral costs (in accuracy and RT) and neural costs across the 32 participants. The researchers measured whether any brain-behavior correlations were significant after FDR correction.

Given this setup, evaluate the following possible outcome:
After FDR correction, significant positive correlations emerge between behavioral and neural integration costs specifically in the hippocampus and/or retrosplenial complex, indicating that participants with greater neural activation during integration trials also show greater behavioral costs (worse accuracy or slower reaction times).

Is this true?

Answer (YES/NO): NO